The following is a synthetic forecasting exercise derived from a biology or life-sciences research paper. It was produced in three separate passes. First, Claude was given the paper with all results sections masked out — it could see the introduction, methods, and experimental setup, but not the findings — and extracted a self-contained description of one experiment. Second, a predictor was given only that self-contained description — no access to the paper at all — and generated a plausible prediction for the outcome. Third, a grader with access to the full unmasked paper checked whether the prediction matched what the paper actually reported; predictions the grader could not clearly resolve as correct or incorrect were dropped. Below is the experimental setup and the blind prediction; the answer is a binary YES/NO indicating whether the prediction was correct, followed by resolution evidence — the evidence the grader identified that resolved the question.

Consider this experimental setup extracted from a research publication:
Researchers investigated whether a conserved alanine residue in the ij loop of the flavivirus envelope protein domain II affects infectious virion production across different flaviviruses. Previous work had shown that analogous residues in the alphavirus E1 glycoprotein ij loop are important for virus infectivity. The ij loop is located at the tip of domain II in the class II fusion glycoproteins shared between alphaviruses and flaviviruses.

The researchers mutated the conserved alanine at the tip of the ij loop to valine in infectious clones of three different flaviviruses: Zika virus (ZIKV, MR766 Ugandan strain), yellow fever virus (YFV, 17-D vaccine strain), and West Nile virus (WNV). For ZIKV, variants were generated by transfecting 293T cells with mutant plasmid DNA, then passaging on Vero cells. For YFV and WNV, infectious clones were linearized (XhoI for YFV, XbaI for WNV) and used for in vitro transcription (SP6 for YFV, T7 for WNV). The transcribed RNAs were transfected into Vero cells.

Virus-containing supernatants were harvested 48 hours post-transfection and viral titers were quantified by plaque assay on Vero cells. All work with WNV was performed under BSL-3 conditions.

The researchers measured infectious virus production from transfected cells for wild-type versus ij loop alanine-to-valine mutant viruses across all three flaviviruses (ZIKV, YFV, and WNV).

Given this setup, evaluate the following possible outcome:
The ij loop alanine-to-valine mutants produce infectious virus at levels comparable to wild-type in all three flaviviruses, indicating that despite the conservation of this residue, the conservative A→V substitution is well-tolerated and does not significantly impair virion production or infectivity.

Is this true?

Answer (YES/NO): NO